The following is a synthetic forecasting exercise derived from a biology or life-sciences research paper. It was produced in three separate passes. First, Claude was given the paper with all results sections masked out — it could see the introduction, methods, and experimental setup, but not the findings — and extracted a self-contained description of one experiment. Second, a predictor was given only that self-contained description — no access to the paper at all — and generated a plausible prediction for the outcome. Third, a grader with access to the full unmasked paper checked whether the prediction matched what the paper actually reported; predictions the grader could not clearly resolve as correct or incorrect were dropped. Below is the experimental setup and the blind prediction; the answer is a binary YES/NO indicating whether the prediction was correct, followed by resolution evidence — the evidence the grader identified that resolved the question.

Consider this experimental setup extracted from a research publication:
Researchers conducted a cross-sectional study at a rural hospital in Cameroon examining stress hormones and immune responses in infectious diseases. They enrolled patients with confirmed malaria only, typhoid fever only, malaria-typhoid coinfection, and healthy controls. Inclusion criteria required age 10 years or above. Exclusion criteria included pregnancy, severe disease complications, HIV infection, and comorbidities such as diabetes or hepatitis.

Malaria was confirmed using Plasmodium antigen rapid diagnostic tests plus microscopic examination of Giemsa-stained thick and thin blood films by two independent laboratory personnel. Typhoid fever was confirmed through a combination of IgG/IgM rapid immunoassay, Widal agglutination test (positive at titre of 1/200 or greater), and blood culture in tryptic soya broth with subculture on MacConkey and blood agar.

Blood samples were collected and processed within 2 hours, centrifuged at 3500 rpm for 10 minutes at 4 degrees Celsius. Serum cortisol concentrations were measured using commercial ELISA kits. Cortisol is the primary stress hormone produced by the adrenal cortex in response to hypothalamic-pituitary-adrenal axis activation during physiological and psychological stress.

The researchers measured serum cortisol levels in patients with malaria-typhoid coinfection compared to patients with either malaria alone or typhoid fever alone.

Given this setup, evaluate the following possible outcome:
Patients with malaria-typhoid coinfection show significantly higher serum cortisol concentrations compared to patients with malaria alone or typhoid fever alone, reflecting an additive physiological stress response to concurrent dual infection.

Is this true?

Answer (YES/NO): NO